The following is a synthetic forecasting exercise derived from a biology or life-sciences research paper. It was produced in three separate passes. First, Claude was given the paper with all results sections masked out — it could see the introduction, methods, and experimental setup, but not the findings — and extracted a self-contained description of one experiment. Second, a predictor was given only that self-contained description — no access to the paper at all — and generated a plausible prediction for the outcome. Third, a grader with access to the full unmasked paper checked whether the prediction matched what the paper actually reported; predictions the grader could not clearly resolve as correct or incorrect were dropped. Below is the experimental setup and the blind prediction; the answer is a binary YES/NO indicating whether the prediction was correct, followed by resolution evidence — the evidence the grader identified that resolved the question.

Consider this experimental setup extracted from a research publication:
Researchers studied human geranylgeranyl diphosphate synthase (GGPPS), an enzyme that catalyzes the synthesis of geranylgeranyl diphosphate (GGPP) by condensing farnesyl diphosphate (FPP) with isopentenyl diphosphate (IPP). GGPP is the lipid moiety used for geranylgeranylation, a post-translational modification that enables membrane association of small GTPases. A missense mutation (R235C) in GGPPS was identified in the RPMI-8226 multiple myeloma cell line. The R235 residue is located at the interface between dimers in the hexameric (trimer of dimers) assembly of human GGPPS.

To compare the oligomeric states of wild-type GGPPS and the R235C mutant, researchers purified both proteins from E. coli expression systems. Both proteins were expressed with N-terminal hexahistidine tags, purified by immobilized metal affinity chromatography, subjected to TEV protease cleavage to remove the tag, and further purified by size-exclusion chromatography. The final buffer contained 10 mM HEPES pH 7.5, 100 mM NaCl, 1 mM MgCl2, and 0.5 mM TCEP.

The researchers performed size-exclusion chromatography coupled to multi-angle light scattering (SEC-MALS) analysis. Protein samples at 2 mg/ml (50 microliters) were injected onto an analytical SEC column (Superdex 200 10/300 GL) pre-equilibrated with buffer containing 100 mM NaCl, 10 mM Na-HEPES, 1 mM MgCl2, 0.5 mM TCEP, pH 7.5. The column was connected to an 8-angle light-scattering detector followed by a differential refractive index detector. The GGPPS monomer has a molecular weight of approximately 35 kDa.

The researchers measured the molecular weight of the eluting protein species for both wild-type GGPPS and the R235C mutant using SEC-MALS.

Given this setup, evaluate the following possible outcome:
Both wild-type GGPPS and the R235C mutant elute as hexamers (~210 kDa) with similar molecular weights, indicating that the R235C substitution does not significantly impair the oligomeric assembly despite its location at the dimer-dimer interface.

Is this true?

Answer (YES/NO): YES